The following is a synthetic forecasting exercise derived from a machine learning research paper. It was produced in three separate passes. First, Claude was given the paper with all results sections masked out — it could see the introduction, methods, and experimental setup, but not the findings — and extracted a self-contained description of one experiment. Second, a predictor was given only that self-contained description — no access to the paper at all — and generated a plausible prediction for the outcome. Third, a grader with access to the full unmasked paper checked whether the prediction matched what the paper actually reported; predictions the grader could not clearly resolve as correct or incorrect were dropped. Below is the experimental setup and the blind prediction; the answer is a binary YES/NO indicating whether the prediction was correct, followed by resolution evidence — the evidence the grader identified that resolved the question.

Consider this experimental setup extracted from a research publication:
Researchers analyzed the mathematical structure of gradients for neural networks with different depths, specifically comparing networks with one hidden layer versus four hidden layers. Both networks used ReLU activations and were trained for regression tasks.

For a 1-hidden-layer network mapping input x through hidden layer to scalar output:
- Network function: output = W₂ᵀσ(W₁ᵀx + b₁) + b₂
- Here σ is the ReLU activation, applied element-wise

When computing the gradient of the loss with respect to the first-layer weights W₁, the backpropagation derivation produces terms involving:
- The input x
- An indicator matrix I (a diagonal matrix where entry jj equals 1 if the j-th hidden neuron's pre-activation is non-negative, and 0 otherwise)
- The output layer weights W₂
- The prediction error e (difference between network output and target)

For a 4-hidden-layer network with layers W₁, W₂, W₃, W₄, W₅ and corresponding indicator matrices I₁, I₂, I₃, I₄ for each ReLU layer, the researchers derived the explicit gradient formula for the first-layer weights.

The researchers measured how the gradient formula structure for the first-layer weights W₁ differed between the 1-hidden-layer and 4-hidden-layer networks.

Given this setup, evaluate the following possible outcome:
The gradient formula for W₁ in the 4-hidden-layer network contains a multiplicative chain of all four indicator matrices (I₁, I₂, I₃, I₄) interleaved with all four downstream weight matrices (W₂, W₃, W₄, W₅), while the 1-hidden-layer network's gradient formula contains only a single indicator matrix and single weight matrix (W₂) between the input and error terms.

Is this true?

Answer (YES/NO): YES